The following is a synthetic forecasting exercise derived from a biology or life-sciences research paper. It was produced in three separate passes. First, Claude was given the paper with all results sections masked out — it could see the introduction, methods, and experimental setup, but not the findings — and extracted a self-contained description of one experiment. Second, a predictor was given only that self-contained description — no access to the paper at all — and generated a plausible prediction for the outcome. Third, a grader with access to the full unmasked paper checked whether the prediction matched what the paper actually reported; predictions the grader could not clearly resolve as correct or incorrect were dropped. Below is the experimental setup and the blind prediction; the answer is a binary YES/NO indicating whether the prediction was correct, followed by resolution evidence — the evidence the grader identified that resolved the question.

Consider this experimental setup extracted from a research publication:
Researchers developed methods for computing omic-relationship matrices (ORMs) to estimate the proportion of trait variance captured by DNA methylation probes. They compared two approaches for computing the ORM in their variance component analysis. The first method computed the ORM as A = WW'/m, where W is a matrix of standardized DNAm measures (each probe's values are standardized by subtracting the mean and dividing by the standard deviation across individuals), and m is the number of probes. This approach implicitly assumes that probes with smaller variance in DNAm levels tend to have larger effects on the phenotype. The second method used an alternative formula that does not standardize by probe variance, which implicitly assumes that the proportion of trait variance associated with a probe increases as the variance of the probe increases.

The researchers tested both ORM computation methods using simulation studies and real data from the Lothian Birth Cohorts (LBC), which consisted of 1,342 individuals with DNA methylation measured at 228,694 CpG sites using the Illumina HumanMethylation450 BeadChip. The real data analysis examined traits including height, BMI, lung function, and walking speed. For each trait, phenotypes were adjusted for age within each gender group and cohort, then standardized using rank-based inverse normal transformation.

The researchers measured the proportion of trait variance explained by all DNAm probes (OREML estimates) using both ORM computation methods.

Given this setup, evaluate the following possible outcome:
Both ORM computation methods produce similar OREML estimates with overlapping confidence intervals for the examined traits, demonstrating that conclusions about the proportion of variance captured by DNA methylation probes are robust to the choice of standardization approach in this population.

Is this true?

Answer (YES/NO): YES